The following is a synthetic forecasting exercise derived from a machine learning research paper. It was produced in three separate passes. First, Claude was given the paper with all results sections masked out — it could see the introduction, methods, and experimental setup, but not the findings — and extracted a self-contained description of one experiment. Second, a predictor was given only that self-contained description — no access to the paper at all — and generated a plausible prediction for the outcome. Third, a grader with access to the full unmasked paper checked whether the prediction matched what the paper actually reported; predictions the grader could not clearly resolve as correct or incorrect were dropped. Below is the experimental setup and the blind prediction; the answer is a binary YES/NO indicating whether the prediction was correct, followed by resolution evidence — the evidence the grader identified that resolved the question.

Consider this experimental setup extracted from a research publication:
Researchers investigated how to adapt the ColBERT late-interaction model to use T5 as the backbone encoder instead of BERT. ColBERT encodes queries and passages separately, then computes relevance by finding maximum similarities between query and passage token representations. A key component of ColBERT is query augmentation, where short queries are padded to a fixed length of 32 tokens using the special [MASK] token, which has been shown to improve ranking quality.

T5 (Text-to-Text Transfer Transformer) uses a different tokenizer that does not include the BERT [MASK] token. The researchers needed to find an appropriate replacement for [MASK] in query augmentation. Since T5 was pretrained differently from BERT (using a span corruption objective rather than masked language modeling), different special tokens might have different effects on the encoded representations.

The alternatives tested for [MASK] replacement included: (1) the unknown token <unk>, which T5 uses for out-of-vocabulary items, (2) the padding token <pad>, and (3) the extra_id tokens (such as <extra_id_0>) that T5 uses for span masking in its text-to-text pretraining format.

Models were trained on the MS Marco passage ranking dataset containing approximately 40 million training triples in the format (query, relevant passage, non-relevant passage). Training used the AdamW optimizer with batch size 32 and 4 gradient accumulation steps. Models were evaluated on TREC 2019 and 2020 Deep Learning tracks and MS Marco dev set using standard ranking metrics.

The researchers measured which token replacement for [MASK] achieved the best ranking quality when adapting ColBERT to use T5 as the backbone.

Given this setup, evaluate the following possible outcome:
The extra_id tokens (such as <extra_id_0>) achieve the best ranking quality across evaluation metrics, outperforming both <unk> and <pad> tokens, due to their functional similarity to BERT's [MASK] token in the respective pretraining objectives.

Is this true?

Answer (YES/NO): NO